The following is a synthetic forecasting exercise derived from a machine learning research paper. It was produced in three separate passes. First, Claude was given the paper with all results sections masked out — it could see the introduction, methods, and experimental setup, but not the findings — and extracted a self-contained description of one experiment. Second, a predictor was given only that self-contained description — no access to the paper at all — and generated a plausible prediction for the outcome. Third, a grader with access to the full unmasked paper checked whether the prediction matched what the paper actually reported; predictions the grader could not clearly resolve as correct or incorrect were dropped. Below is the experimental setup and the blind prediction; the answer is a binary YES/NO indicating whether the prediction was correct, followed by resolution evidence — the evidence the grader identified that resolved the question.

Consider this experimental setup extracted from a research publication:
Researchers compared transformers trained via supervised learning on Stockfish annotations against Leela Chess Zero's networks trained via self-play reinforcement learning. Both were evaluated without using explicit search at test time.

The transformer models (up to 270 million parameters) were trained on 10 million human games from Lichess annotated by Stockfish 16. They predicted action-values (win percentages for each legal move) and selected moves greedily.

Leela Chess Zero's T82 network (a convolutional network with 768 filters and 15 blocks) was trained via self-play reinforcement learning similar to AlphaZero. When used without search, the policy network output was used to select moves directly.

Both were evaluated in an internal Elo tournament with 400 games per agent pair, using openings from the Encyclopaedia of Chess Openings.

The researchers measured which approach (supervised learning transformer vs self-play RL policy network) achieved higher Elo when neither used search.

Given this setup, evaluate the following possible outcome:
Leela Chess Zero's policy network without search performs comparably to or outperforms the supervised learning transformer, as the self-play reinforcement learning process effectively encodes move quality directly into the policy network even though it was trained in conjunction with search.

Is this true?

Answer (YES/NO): YES